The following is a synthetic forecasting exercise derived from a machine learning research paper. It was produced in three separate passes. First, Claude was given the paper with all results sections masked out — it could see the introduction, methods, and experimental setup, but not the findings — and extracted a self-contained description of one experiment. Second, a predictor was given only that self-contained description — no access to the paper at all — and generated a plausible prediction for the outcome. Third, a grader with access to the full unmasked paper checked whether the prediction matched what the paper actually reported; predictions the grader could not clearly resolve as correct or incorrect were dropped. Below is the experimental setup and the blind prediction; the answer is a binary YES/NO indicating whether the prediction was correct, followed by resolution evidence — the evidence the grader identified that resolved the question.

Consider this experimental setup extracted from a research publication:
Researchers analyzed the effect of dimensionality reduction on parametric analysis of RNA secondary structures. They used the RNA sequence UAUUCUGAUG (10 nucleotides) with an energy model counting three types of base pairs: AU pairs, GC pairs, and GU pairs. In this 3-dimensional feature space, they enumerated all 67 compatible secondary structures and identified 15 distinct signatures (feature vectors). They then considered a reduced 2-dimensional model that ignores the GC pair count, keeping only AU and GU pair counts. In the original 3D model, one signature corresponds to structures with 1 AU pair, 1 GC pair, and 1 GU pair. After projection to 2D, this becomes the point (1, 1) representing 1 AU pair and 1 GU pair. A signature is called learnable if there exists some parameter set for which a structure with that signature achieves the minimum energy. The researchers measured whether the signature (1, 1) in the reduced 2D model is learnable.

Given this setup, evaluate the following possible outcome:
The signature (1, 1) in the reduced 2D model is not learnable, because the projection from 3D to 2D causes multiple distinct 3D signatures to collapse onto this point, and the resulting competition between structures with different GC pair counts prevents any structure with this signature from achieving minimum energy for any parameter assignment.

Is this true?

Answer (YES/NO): YES